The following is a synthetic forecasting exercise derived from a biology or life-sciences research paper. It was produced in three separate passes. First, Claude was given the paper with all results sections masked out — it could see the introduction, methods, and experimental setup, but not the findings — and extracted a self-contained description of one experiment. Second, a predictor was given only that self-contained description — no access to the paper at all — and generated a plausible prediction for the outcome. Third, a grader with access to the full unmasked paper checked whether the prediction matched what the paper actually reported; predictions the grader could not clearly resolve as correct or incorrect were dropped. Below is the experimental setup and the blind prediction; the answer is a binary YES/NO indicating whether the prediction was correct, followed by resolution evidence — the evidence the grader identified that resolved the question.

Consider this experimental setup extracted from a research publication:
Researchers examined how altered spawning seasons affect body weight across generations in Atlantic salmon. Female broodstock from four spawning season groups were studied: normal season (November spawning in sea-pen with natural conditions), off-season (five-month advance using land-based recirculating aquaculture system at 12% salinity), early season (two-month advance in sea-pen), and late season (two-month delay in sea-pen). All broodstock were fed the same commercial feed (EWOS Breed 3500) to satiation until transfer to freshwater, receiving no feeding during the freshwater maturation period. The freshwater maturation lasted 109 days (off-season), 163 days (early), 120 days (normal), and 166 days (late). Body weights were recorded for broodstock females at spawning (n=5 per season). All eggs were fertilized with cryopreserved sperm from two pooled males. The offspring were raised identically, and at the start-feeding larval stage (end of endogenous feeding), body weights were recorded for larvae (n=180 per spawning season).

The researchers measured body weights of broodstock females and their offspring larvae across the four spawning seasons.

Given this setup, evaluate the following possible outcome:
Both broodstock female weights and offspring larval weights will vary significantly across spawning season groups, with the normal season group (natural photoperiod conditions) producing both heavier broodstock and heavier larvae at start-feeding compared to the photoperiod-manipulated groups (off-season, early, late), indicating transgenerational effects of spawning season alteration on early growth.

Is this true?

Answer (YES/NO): NO